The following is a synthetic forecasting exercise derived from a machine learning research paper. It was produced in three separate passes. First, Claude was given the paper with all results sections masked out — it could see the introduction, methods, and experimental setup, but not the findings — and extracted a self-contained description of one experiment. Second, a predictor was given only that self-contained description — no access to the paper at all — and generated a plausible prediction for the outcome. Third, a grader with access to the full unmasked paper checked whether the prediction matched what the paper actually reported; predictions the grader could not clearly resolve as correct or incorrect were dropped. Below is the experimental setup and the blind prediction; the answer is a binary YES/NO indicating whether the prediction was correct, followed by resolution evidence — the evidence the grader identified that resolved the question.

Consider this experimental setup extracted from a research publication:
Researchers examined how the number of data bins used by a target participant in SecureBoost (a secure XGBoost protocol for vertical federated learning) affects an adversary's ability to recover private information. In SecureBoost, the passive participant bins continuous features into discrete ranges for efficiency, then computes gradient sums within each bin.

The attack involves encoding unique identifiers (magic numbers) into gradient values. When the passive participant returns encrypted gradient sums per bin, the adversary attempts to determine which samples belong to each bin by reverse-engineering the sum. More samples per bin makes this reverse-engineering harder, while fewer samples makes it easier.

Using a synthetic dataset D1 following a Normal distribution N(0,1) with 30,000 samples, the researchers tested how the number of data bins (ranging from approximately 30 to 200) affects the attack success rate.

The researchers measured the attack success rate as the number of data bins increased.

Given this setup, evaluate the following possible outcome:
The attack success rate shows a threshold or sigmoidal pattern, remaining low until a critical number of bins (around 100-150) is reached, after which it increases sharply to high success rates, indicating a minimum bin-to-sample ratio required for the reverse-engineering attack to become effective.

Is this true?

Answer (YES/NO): NO